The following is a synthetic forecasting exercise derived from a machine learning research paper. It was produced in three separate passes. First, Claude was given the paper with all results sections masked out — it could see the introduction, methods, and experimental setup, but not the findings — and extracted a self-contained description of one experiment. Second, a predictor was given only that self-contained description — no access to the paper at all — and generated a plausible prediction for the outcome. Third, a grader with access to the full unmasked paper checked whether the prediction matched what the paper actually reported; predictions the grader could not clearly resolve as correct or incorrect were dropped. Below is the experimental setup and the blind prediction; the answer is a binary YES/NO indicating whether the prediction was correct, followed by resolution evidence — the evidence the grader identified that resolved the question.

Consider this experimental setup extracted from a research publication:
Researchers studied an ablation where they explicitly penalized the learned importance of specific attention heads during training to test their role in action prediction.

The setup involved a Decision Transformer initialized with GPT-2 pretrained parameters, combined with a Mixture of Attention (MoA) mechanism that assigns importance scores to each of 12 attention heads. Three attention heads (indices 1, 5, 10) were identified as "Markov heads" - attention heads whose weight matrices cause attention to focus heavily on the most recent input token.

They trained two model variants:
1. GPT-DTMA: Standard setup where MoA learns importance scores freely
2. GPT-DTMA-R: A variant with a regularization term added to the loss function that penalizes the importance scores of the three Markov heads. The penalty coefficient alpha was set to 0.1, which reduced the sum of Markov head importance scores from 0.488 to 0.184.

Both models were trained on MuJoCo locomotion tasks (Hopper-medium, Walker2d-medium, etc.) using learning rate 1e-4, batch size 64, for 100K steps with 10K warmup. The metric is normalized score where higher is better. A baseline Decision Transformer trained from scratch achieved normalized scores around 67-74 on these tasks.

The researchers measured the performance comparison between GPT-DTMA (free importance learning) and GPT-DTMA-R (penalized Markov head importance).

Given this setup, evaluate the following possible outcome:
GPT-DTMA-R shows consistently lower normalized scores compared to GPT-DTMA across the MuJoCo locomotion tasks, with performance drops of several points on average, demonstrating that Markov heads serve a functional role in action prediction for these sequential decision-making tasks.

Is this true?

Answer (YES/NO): YES